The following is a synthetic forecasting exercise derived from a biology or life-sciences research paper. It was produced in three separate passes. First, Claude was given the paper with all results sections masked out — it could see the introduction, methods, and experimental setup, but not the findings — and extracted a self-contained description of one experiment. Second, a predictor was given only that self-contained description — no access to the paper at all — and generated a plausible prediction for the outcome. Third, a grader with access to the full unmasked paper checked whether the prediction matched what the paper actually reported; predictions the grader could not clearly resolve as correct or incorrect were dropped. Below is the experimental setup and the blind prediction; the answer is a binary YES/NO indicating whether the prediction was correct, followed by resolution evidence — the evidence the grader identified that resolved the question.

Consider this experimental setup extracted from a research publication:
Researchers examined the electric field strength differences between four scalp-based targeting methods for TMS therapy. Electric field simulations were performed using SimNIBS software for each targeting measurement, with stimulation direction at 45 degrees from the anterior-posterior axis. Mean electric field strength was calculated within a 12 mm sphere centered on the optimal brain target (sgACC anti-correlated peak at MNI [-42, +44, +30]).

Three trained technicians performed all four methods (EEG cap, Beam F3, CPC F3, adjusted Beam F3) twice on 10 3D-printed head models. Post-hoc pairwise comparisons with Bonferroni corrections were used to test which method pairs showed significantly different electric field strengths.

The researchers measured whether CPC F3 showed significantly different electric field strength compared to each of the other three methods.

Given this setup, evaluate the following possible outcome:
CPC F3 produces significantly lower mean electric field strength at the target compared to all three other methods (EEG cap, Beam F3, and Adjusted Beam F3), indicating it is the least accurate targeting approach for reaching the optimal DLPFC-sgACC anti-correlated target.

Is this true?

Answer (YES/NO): NO